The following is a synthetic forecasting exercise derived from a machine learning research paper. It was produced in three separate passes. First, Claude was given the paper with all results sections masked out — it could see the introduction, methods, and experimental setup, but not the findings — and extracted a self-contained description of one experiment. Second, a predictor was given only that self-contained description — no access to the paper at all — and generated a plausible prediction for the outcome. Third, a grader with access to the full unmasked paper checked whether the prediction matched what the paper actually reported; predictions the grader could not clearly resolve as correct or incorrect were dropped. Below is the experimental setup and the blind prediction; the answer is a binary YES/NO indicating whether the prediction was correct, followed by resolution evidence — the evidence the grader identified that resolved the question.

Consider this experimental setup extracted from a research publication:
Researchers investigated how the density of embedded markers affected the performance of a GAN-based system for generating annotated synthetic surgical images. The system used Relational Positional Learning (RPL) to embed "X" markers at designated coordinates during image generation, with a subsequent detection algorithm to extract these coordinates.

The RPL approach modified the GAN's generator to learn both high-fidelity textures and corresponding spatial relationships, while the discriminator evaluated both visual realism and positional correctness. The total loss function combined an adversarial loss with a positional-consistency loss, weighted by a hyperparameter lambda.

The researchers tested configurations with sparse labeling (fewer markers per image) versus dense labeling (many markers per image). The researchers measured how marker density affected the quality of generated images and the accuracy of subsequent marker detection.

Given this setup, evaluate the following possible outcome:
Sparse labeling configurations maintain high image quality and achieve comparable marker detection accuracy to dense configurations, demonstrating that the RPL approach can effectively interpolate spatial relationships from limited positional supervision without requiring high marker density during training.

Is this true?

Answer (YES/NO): NO